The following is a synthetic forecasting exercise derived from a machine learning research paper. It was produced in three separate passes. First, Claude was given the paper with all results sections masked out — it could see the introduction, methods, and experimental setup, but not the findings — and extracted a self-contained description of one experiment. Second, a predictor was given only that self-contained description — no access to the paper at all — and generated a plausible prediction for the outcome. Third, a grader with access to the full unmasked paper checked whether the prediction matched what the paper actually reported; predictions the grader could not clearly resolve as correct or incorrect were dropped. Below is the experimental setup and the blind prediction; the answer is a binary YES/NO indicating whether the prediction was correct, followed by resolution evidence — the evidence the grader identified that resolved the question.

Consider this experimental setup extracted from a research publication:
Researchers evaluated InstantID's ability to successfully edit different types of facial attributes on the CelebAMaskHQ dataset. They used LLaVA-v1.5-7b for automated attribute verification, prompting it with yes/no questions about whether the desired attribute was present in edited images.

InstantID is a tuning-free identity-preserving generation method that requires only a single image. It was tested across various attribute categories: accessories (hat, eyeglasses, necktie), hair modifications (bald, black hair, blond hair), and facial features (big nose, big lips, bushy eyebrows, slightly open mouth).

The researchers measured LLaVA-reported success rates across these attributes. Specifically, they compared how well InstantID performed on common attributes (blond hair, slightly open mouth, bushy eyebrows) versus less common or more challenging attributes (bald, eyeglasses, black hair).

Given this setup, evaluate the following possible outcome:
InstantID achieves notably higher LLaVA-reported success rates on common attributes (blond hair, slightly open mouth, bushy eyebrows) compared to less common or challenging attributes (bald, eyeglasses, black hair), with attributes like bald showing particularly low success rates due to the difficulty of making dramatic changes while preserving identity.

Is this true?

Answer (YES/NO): YES